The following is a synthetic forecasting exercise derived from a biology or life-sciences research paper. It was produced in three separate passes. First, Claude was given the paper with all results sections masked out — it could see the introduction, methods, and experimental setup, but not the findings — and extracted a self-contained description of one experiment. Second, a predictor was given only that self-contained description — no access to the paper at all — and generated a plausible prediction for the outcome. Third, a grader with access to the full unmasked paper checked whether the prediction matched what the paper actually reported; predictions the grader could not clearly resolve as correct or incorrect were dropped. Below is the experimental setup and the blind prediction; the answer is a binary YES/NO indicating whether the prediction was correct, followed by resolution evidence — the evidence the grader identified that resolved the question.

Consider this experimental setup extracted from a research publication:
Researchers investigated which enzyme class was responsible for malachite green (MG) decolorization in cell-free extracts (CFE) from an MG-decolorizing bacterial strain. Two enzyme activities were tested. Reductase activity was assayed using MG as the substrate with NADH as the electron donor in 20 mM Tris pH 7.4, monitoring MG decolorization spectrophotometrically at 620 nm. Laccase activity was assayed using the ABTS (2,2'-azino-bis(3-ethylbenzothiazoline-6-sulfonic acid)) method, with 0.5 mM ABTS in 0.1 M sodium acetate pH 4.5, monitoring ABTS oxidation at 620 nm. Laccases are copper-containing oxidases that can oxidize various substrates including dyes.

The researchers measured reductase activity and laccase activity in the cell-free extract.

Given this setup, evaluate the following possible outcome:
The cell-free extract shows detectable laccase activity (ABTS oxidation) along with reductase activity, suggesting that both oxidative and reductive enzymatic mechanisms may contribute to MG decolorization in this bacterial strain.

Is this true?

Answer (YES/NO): NO